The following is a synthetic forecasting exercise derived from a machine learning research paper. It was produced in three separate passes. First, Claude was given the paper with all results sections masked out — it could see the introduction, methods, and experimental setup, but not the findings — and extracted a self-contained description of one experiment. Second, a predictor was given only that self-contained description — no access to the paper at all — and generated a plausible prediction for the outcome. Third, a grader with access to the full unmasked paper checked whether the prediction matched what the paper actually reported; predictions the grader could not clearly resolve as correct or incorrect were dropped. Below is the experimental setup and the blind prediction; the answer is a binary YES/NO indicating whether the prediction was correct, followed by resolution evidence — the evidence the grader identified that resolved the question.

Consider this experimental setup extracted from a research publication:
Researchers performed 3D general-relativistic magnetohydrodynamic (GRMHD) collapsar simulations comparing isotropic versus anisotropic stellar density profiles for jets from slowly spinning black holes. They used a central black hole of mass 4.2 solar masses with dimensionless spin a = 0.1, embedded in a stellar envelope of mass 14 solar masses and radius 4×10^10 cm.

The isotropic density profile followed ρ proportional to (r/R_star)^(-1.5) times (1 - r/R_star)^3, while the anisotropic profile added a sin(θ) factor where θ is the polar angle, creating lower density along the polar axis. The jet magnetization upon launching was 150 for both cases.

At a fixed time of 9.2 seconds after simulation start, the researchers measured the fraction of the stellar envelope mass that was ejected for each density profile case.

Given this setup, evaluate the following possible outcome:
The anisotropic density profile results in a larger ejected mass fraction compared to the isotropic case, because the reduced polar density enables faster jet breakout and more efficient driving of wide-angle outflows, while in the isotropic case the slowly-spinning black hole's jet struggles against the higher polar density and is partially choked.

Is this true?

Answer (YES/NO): NO